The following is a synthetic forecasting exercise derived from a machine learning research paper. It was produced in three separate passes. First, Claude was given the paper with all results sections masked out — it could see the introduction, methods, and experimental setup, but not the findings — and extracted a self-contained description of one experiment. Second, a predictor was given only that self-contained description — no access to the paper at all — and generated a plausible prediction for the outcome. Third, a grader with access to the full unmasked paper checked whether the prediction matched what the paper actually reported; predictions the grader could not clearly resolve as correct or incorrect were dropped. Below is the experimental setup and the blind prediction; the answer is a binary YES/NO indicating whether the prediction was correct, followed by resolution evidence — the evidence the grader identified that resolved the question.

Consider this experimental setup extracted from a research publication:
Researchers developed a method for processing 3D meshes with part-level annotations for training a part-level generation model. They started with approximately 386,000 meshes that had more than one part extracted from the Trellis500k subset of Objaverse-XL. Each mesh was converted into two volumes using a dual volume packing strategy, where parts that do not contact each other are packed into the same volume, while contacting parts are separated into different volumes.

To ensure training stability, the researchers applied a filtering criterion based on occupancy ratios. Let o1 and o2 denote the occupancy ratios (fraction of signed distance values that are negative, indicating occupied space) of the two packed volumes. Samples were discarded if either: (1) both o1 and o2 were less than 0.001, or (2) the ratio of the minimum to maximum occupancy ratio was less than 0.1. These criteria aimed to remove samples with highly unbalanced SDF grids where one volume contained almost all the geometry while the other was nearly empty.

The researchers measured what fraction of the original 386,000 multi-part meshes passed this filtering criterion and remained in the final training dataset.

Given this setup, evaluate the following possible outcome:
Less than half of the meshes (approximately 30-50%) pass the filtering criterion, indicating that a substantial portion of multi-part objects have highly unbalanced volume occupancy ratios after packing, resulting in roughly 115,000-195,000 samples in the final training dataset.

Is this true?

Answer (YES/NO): NO